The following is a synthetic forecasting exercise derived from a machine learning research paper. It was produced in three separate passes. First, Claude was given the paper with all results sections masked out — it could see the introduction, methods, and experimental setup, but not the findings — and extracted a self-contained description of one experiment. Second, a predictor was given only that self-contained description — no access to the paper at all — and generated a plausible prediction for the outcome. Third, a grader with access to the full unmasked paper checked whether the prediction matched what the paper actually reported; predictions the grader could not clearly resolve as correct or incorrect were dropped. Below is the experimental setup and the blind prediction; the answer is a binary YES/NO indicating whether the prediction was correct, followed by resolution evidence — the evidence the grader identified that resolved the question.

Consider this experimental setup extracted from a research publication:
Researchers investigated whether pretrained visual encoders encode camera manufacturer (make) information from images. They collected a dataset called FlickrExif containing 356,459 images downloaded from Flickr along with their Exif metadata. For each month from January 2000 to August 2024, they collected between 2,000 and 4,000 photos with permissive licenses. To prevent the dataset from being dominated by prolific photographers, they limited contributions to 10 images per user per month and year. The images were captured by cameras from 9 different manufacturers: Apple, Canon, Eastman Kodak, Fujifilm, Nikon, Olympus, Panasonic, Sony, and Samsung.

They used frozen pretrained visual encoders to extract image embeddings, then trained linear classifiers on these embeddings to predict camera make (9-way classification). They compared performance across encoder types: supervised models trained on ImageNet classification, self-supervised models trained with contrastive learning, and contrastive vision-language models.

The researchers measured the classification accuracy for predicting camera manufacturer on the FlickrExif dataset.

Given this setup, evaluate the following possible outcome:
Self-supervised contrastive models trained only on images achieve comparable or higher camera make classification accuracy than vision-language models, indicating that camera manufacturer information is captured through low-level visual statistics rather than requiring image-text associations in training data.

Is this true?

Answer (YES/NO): NO